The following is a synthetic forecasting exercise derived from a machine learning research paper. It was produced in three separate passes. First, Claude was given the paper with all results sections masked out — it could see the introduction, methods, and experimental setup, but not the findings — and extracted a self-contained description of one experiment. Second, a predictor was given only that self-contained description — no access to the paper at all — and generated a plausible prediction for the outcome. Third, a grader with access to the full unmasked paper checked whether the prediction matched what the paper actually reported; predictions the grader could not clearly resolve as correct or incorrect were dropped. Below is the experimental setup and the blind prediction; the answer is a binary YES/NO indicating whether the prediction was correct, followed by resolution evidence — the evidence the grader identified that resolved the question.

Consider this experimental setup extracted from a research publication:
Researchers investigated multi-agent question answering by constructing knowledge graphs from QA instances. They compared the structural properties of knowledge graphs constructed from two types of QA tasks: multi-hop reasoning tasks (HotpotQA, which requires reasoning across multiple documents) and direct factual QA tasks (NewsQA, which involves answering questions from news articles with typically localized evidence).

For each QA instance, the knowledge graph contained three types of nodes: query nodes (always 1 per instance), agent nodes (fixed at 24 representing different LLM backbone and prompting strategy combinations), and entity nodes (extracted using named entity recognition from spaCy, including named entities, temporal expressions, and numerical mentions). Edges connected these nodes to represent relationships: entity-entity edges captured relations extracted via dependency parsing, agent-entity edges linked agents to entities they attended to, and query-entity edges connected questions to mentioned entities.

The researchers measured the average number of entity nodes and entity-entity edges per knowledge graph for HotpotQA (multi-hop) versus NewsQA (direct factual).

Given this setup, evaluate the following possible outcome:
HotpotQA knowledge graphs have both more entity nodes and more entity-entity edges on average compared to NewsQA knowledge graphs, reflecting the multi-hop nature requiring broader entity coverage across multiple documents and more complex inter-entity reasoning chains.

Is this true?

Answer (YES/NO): YES